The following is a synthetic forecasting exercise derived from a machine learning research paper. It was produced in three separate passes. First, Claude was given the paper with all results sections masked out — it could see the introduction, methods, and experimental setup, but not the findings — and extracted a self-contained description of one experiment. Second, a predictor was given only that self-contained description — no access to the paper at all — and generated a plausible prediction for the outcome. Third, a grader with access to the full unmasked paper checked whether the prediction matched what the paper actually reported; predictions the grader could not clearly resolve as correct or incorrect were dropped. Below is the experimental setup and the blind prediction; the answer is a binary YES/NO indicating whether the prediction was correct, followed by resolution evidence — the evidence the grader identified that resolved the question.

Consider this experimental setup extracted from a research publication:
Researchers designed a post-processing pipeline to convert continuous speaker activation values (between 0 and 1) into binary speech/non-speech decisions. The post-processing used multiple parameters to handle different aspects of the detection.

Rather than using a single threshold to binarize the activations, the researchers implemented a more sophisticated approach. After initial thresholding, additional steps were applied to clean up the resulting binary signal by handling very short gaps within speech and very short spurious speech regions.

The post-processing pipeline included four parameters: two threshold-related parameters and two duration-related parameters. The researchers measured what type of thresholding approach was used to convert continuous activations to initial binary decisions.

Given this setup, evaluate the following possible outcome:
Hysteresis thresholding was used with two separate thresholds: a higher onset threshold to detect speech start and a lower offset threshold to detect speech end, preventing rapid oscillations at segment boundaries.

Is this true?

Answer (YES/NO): YES